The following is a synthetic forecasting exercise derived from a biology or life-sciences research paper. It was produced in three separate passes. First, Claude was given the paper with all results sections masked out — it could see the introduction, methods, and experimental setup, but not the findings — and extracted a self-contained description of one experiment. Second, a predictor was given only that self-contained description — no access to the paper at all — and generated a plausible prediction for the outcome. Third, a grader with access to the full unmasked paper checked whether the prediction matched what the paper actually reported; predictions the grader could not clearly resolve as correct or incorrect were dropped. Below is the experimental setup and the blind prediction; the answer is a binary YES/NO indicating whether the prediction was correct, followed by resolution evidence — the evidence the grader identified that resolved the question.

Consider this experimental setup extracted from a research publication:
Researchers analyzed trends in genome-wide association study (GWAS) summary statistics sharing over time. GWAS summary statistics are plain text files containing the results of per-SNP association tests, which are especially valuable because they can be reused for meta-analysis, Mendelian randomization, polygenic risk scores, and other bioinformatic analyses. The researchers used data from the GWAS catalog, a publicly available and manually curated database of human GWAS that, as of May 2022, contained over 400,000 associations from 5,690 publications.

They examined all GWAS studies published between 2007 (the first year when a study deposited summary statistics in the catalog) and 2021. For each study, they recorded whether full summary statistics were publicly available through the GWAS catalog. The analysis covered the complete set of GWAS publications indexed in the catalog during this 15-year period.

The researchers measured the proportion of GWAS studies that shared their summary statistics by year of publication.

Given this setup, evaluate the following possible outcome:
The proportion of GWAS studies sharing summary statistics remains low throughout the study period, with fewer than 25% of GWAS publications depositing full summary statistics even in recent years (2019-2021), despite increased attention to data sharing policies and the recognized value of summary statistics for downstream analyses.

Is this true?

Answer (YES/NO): YES